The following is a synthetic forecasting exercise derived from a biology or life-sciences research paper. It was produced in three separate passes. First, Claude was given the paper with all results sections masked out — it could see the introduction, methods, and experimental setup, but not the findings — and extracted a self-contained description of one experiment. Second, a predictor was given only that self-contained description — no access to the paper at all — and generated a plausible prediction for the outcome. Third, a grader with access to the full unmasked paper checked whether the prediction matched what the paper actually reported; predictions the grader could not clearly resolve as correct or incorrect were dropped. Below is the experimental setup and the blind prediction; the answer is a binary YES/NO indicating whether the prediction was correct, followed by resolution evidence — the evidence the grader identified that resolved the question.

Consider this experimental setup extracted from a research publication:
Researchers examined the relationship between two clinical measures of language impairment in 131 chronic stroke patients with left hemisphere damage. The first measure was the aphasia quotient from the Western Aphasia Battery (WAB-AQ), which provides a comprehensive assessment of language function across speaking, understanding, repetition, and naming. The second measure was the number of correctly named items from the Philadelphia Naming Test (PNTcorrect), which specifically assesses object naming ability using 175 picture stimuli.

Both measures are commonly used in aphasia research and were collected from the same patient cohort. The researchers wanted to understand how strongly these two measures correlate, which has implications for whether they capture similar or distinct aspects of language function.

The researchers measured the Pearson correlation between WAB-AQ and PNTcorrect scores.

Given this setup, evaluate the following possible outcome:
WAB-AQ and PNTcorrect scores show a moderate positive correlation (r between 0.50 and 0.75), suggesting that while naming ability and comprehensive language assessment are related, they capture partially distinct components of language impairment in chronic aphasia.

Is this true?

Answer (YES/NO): NO